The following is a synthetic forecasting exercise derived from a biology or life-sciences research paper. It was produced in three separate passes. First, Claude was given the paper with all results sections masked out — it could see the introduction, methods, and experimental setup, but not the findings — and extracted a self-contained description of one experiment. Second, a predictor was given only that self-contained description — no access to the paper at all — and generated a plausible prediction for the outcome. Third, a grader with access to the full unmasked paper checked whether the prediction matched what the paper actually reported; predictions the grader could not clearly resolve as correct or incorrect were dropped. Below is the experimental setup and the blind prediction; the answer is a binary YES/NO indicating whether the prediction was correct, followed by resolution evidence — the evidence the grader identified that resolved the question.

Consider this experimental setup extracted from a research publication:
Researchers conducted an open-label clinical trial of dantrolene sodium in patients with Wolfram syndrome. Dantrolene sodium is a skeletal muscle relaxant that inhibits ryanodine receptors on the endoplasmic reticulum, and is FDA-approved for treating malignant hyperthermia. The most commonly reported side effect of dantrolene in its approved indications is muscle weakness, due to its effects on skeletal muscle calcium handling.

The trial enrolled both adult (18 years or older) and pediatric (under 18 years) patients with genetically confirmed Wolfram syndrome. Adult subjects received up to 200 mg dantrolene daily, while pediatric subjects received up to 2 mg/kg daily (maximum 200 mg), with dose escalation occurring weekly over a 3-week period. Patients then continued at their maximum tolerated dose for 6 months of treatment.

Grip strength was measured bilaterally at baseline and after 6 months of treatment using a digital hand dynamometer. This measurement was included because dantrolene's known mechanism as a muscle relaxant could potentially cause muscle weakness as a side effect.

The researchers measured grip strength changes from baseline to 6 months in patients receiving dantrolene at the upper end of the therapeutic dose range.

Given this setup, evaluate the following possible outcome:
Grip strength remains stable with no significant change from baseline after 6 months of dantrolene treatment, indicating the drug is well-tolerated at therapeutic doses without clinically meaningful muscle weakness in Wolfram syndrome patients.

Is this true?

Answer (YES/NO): YES